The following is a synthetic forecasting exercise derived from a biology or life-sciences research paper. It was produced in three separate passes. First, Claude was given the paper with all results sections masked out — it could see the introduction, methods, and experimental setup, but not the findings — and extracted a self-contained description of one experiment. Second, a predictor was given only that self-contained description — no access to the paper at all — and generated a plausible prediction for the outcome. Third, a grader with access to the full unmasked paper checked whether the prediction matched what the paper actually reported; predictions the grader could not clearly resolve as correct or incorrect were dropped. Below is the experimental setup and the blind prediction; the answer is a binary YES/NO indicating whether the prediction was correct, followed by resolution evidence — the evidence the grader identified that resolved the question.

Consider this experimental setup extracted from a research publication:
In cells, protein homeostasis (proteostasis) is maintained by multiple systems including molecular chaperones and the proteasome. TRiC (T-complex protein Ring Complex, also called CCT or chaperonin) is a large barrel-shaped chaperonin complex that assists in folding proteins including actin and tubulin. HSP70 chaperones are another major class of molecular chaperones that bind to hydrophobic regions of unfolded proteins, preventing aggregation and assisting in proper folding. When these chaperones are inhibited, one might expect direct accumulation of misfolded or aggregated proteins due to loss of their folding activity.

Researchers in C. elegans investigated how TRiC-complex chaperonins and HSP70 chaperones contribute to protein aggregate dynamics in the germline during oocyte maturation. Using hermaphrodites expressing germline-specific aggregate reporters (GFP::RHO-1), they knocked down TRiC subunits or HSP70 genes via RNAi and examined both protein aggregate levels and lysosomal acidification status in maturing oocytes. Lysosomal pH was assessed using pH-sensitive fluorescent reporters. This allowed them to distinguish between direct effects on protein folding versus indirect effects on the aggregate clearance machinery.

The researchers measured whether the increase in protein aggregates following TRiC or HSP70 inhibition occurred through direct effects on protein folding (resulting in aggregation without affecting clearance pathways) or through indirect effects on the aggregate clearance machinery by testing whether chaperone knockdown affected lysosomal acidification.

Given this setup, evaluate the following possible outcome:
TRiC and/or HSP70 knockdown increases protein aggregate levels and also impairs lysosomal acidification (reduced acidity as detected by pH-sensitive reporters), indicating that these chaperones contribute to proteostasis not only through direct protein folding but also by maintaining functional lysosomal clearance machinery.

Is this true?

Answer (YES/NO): YES